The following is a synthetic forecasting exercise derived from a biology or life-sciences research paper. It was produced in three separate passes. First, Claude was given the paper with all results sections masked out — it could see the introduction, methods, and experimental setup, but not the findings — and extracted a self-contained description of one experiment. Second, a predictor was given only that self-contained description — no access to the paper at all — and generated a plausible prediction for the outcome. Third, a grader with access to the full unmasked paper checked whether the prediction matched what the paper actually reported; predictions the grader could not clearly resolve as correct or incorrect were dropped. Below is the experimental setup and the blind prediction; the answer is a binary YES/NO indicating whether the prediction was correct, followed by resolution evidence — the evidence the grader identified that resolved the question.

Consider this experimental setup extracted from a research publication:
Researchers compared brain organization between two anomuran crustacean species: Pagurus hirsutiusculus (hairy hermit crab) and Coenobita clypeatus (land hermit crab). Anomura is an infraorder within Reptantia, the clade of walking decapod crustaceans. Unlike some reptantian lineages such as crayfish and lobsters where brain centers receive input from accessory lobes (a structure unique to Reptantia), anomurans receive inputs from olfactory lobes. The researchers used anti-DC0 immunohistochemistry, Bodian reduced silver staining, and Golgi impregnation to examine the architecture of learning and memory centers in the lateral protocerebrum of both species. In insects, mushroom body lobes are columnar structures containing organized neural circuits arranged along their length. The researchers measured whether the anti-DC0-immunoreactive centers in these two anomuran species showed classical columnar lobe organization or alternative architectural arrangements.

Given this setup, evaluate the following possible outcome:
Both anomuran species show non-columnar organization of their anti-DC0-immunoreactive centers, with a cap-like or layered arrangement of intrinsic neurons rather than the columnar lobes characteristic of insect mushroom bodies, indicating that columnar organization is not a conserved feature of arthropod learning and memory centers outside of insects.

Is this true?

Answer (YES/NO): NO